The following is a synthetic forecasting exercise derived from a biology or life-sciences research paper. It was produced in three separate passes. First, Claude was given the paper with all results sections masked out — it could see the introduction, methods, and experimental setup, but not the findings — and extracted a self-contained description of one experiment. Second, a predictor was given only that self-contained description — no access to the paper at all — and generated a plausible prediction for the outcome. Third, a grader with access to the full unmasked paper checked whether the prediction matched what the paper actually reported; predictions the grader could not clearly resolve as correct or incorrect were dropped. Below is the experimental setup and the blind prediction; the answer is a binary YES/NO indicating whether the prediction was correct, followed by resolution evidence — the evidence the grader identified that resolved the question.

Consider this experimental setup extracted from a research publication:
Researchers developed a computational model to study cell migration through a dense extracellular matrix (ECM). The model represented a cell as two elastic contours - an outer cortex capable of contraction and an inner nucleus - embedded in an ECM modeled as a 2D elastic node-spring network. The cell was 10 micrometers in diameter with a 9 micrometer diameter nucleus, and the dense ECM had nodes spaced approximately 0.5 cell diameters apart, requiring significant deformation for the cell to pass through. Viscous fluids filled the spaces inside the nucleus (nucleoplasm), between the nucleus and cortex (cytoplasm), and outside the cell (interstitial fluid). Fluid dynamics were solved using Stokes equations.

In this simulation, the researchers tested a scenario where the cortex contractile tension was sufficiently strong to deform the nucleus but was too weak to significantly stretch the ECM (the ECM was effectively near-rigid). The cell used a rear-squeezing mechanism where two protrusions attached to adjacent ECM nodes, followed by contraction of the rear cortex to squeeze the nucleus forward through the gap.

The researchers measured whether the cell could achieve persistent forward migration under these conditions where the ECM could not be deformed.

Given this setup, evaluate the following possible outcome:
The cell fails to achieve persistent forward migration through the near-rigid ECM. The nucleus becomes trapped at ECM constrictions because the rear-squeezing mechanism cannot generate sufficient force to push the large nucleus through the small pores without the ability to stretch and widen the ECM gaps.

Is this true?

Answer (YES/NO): NO